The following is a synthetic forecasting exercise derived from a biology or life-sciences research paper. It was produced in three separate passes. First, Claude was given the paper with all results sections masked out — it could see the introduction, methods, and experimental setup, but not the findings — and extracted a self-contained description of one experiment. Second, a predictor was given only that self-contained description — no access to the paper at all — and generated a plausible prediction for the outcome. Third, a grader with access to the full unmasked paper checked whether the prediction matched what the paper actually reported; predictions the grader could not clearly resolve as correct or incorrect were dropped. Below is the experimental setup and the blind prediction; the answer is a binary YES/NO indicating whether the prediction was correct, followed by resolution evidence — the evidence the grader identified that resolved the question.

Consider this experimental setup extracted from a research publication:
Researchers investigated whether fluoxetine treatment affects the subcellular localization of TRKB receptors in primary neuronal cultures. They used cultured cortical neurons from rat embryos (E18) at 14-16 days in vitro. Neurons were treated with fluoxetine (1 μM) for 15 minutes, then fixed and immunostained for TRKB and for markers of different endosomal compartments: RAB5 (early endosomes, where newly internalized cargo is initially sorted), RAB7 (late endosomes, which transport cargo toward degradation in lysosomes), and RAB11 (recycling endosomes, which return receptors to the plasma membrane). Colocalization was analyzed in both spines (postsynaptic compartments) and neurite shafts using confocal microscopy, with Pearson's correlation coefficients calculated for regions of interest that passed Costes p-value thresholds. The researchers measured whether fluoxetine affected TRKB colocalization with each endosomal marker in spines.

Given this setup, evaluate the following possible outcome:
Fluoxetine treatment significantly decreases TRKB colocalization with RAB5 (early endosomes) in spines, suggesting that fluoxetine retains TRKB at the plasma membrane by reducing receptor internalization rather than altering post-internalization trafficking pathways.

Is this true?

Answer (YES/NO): NO